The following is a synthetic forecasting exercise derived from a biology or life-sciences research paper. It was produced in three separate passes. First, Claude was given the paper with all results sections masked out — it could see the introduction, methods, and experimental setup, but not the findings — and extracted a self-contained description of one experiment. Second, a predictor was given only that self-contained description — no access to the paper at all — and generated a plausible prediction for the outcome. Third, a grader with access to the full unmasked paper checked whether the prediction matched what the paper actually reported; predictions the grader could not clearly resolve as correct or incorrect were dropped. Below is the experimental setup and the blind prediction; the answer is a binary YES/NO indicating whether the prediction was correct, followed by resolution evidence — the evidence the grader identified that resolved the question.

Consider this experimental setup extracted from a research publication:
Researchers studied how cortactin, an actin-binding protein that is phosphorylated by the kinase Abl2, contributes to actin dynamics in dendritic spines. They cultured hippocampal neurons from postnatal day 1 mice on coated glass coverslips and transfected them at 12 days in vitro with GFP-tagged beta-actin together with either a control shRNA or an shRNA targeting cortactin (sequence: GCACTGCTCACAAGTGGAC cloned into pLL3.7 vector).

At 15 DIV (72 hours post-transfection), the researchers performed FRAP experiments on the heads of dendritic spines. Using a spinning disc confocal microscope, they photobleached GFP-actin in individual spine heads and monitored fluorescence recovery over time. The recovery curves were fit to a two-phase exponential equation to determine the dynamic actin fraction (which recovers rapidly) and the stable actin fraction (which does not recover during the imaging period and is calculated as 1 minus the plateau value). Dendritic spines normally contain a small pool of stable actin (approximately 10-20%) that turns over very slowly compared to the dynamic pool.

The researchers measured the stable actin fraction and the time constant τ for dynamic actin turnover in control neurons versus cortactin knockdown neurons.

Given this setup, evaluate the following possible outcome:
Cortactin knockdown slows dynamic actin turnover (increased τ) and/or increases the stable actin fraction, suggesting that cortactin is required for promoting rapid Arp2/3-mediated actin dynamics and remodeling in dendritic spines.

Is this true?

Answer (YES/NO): NO